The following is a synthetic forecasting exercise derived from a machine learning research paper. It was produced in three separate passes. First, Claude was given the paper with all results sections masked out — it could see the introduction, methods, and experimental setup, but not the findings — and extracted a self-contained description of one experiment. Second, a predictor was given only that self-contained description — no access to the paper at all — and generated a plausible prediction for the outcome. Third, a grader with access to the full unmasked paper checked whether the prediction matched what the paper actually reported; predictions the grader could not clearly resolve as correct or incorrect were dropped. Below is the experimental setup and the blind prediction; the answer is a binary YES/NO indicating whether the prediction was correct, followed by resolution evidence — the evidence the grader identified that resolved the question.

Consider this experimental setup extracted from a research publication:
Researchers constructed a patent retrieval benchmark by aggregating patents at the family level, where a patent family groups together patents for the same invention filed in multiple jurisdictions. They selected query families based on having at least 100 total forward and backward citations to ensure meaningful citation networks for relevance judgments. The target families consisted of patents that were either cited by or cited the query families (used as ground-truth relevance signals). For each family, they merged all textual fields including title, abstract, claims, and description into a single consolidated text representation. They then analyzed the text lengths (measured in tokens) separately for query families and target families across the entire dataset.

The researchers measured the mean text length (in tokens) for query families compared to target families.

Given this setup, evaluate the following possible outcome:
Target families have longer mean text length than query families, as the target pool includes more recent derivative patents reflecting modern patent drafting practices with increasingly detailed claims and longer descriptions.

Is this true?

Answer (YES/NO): NO